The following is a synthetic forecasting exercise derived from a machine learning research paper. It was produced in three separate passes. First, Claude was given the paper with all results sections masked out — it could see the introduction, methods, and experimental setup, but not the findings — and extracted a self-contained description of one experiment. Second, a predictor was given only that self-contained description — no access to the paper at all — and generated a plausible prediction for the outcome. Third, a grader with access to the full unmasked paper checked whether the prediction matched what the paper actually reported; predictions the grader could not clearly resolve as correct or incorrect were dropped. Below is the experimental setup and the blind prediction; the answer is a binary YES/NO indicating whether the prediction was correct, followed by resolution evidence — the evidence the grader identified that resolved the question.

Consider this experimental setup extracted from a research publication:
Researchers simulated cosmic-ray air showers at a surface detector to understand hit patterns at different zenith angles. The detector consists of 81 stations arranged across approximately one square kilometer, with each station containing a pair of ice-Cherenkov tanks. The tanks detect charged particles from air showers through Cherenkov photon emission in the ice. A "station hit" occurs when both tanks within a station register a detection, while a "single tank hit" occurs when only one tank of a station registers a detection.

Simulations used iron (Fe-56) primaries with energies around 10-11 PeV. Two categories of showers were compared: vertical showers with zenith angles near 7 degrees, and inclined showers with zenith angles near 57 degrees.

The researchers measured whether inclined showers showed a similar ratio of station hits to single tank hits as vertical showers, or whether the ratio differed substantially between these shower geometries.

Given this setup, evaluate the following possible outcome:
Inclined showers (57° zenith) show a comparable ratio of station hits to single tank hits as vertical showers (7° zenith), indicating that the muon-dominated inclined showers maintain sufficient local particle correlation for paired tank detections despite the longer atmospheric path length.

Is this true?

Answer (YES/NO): NO